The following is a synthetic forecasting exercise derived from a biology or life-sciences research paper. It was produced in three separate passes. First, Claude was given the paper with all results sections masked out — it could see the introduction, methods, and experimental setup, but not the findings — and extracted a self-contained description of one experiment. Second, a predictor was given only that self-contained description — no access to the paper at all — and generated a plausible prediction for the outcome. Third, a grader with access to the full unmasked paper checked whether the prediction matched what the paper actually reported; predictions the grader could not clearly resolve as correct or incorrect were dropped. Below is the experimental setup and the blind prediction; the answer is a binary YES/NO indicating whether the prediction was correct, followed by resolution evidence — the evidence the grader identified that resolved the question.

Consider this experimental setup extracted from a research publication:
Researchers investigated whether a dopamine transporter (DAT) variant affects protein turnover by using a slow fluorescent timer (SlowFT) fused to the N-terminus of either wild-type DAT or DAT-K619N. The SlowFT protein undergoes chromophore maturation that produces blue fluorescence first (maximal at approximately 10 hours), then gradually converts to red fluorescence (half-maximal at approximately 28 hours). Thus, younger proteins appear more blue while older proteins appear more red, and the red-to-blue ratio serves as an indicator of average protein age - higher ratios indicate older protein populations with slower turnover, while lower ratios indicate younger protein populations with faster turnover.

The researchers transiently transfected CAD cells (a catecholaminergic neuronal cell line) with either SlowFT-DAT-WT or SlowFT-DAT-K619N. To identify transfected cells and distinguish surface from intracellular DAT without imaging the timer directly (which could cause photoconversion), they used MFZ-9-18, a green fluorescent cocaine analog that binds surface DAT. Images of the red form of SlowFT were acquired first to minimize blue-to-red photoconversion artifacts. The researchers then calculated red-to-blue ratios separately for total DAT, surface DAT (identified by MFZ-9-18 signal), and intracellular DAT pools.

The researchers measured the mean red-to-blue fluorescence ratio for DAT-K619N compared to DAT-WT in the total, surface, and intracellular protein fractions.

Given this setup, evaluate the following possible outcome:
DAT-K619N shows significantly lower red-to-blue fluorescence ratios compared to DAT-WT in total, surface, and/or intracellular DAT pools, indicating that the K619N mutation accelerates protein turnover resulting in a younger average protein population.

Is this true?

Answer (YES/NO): YES